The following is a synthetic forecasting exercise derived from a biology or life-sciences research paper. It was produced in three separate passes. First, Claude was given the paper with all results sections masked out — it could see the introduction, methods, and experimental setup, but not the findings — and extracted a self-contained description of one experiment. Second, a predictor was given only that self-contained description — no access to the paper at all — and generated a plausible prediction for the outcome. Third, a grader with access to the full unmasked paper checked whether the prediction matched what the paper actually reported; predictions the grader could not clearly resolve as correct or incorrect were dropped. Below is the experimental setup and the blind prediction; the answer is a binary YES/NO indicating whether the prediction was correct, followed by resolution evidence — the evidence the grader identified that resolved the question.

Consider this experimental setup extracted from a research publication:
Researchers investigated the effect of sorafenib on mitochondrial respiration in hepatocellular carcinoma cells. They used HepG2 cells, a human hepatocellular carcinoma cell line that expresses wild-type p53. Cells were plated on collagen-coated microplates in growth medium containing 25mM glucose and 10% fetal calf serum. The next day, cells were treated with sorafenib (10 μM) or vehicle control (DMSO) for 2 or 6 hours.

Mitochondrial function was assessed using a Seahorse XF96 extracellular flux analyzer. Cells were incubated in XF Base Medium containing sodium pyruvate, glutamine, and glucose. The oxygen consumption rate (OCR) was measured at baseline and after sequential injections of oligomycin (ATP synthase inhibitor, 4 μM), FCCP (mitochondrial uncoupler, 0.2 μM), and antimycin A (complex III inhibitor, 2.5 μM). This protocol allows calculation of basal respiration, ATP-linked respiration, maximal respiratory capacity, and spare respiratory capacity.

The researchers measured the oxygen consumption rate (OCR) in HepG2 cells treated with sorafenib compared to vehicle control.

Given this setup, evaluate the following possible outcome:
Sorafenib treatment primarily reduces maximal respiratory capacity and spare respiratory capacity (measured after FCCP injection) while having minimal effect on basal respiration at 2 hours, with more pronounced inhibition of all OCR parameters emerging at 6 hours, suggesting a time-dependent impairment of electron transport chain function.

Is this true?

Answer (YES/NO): NO